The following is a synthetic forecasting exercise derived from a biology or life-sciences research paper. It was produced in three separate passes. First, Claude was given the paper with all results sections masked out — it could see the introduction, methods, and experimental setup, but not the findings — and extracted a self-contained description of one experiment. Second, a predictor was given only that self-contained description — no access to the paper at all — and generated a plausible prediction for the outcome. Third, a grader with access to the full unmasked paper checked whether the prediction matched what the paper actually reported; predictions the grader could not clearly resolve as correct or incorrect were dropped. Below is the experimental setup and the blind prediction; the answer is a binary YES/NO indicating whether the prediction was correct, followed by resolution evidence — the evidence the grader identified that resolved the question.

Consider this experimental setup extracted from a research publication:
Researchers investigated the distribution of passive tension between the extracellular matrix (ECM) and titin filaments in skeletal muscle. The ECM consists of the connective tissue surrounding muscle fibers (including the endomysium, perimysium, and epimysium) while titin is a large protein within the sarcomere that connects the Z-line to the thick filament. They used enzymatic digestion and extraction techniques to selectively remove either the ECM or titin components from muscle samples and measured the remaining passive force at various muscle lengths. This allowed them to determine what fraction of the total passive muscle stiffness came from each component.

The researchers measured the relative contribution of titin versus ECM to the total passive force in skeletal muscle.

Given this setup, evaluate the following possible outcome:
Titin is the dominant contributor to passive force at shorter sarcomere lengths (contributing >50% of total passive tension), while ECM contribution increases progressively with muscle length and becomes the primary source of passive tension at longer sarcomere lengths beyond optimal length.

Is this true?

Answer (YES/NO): NO